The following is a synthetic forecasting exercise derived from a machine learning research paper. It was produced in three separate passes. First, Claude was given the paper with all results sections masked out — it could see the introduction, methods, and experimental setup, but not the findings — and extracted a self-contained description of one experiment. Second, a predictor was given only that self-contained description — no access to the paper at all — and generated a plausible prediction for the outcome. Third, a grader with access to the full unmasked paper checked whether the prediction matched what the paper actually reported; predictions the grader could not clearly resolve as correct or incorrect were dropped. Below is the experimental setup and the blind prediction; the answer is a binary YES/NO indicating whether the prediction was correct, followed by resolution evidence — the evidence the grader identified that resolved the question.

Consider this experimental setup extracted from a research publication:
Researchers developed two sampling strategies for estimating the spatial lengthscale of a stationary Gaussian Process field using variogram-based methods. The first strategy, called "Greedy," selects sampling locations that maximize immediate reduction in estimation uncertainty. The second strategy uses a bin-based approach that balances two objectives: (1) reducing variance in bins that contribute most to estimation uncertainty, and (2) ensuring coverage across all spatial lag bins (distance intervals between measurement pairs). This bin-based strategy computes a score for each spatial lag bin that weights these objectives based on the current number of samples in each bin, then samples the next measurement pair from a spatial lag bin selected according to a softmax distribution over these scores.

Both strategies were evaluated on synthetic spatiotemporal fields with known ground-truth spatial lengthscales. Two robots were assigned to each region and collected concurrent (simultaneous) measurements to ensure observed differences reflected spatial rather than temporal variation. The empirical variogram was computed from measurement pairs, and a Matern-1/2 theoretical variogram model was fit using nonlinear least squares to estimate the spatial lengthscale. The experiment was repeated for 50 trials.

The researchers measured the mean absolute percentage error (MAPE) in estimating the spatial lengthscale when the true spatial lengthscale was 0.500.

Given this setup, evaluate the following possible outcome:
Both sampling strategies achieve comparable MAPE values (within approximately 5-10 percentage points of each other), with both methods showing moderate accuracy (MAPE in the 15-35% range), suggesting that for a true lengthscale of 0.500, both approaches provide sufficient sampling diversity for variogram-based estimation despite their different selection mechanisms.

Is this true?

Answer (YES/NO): NO